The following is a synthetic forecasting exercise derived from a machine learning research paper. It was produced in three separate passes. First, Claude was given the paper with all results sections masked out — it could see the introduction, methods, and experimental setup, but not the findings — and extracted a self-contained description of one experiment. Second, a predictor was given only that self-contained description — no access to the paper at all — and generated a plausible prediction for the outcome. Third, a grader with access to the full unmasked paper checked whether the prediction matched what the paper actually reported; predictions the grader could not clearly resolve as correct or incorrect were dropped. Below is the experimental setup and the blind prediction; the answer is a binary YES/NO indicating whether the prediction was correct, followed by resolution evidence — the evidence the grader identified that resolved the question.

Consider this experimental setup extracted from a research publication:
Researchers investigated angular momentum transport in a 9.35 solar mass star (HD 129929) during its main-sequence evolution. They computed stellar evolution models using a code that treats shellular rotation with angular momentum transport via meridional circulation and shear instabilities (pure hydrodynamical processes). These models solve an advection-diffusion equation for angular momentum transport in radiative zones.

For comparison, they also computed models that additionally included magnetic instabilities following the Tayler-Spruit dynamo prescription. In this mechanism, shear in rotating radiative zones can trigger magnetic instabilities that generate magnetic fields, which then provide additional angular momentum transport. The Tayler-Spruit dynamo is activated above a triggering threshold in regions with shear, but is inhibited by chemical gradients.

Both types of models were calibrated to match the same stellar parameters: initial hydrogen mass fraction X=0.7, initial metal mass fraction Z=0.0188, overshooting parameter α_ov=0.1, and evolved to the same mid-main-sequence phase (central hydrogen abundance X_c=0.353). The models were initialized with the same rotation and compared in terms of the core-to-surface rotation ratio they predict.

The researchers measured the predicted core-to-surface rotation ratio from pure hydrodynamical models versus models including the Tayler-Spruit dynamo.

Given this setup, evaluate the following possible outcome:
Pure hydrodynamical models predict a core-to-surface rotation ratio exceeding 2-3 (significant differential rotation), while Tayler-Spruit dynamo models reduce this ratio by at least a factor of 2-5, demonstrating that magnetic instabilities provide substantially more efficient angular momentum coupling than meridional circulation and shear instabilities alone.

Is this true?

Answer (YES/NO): YES